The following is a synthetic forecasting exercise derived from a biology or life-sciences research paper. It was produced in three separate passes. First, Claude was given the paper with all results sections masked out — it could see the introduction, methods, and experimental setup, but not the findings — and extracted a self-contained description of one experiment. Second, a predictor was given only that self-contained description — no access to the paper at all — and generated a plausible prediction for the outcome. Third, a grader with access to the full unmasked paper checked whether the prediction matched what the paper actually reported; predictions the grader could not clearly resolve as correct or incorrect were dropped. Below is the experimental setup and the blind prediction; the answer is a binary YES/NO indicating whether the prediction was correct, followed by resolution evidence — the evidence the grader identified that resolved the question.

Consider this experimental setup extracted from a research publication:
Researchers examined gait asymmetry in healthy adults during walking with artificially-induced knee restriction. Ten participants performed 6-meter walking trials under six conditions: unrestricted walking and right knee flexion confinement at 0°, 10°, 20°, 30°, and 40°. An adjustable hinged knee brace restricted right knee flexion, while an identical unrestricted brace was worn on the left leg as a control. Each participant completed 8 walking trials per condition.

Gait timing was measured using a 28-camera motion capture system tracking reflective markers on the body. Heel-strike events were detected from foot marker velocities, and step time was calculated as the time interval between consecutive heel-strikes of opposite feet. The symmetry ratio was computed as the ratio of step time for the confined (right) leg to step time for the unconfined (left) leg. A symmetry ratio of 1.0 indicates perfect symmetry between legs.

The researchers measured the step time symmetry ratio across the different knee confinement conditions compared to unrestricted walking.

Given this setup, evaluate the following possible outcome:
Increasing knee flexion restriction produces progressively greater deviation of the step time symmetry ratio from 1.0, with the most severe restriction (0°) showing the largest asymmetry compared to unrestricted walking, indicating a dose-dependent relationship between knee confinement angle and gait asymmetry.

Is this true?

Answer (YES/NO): YES